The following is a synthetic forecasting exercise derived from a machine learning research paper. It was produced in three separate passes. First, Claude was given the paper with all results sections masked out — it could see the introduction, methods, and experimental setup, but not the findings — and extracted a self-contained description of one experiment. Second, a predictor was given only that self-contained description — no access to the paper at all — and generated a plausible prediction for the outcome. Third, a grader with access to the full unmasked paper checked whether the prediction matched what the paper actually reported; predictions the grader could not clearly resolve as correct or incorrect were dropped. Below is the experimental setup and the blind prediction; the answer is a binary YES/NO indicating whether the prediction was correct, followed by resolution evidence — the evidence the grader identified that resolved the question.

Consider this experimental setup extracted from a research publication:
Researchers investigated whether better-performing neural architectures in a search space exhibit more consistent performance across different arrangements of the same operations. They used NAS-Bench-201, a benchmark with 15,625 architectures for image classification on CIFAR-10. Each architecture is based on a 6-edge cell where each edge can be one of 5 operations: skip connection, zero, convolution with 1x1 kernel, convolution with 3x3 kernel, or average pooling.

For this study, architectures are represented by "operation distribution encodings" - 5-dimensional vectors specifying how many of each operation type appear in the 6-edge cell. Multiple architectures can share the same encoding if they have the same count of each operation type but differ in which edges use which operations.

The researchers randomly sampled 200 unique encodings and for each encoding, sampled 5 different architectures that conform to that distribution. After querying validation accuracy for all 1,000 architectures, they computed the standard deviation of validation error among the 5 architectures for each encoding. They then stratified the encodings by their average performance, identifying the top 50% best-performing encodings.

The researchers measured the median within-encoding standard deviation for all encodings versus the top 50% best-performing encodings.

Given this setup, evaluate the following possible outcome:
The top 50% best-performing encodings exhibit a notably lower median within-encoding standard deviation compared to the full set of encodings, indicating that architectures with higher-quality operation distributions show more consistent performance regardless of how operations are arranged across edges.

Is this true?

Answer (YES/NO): YES